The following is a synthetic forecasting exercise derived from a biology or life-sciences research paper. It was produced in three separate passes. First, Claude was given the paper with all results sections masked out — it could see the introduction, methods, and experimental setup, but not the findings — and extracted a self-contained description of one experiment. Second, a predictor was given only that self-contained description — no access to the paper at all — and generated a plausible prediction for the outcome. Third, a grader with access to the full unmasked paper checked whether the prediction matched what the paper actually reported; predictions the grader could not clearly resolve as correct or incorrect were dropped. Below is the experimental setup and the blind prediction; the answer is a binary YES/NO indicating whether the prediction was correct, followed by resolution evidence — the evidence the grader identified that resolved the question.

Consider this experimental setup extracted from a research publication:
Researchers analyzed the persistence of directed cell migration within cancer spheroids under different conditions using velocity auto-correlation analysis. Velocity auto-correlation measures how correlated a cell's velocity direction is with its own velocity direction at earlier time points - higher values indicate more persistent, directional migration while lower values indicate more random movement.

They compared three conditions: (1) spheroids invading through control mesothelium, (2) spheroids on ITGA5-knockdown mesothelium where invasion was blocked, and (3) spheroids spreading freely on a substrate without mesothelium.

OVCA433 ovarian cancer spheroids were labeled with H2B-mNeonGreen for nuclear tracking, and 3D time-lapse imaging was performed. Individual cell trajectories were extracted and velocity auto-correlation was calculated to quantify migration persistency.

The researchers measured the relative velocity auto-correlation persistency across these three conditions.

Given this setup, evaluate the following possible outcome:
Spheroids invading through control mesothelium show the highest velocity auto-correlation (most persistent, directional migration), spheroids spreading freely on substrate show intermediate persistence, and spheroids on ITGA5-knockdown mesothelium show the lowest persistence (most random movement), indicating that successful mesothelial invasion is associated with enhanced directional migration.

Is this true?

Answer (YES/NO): NO